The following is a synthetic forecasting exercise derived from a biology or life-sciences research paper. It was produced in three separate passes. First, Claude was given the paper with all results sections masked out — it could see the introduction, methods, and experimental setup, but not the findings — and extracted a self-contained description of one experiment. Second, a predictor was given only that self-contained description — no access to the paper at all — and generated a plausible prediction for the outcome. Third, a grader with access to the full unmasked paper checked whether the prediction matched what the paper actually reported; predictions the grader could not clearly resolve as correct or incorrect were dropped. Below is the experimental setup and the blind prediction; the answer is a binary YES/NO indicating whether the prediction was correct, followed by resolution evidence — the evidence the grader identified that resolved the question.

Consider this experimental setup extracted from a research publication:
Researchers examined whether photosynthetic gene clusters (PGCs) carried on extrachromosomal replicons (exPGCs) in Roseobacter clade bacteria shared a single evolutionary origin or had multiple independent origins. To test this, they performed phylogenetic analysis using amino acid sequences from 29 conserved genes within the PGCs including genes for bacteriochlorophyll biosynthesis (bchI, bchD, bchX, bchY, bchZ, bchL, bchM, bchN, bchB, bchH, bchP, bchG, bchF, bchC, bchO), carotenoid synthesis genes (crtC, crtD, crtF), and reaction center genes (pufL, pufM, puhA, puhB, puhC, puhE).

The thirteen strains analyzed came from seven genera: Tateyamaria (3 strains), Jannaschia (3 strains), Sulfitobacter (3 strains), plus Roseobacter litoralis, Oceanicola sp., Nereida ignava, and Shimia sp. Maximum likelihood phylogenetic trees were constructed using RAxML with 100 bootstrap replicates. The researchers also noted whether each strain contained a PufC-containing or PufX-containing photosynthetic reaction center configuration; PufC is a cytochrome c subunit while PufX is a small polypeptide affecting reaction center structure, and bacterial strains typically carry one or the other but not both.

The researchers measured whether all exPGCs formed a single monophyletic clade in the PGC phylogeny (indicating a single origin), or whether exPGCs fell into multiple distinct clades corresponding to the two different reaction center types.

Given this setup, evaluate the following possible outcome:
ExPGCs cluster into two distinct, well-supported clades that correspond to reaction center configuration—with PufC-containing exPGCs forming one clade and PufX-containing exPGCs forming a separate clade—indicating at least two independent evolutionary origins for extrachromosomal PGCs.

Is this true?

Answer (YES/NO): YES